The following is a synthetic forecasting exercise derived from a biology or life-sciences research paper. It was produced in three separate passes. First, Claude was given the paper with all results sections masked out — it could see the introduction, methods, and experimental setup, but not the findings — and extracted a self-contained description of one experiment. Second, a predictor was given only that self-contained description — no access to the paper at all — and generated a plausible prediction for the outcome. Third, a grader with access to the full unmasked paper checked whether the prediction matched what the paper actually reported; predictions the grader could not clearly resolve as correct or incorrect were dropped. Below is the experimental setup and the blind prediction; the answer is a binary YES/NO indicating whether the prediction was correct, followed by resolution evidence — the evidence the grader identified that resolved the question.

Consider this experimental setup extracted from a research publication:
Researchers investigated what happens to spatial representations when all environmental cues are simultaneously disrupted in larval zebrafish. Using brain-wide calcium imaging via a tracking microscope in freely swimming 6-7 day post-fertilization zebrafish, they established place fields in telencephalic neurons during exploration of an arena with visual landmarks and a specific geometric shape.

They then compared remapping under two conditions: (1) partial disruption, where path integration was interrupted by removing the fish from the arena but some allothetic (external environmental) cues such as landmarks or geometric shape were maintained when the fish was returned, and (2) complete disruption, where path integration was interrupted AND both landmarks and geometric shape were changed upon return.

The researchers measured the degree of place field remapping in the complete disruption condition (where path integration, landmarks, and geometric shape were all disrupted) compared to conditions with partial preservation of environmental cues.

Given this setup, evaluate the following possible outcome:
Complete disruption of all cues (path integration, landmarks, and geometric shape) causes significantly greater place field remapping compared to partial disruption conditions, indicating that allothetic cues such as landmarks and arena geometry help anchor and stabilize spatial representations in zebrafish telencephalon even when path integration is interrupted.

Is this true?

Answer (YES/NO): YES